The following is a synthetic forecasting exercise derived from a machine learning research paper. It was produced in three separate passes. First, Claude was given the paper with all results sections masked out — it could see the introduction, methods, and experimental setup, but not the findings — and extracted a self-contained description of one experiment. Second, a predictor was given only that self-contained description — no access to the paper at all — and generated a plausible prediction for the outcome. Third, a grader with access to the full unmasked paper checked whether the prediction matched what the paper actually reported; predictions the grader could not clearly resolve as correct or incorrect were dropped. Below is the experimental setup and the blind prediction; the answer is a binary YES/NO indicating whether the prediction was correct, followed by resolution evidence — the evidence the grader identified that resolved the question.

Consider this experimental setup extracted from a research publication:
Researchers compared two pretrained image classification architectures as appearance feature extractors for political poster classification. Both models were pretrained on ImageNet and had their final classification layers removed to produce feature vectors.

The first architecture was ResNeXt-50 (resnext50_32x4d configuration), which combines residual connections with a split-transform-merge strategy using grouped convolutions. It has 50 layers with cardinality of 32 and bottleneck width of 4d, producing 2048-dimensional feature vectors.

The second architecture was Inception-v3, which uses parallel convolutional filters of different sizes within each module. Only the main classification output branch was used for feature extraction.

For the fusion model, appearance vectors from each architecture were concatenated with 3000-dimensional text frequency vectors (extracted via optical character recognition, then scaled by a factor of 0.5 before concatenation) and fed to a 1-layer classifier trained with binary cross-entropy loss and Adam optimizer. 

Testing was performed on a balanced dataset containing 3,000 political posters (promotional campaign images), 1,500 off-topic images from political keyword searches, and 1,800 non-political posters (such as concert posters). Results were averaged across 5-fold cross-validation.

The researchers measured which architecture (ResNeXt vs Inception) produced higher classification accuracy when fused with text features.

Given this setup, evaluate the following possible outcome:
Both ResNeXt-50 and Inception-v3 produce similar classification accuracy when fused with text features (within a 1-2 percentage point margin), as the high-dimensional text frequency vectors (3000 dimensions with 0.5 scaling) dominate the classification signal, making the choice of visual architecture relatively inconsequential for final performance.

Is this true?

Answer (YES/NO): YES